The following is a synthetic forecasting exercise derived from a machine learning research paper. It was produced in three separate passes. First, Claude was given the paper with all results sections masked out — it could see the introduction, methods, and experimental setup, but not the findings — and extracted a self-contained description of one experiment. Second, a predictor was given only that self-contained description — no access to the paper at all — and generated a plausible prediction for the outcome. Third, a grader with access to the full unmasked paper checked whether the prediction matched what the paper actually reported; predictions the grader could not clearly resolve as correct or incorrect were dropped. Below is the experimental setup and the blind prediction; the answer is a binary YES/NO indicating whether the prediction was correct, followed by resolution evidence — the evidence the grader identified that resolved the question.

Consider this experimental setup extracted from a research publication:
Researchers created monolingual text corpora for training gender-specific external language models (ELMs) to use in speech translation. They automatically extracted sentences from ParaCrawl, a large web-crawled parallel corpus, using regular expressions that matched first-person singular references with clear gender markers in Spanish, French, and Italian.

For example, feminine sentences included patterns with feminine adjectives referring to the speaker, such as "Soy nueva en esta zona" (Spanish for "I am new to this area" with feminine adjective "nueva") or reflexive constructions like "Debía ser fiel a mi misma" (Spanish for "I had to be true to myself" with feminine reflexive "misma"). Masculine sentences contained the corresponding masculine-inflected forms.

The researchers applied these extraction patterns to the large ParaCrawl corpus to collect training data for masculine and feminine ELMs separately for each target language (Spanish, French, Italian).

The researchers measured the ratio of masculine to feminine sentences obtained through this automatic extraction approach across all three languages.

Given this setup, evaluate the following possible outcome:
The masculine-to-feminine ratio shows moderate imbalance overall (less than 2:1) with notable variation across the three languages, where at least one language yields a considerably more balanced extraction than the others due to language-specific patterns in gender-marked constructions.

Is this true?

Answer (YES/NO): NO